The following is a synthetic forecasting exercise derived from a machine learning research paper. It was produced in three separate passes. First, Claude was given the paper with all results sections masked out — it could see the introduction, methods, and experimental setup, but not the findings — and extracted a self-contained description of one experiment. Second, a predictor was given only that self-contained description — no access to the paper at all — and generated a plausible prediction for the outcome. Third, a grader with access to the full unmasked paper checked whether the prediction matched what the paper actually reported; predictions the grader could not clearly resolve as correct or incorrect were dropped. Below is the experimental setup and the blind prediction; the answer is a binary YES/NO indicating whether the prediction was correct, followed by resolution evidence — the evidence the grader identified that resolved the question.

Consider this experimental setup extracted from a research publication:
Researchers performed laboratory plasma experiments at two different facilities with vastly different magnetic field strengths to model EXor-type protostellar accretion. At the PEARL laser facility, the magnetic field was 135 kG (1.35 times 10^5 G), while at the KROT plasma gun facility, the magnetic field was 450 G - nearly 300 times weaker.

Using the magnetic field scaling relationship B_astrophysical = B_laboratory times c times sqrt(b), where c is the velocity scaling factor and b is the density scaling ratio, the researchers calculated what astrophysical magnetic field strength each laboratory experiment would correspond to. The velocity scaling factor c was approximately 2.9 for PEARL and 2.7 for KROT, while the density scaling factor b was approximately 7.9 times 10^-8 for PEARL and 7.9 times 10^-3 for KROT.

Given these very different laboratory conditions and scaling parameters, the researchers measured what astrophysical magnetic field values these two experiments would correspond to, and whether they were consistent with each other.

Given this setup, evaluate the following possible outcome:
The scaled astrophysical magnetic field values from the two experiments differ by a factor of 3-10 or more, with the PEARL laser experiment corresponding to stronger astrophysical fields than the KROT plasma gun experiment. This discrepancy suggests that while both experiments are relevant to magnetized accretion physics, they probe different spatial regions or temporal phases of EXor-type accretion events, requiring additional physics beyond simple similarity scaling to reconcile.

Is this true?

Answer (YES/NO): NO